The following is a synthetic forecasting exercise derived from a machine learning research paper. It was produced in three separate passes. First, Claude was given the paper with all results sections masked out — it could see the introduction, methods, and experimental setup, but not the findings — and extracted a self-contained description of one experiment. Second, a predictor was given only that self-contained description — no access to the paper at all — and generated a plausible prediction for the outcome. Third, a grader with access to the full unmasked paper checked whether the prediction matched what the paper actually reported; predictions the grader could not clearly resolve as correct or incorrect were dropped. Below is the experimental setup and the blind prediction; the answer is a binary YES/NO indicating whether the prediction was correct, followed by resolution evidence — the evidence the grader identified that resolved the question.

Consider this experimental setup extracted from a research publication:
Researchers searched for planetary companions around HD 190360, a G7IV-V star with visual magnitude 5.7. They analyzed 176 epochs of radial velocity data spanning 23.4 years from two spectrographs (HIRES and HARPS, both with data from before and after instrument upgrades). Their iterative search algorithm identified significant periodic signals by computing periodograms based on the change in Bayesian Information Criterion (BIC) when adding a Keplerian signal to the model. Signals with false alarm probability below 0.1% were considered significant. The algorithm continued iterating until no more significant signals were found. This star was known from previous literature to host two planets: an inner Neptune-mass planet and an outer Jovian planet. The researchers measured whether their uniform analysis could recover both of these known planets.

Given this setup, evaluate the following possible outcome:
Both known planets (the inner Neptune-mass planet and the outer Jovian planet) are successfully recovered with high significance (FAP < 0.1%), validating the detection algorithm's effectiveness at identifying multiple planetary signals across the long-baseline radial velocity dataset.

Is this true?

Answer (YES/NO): YES